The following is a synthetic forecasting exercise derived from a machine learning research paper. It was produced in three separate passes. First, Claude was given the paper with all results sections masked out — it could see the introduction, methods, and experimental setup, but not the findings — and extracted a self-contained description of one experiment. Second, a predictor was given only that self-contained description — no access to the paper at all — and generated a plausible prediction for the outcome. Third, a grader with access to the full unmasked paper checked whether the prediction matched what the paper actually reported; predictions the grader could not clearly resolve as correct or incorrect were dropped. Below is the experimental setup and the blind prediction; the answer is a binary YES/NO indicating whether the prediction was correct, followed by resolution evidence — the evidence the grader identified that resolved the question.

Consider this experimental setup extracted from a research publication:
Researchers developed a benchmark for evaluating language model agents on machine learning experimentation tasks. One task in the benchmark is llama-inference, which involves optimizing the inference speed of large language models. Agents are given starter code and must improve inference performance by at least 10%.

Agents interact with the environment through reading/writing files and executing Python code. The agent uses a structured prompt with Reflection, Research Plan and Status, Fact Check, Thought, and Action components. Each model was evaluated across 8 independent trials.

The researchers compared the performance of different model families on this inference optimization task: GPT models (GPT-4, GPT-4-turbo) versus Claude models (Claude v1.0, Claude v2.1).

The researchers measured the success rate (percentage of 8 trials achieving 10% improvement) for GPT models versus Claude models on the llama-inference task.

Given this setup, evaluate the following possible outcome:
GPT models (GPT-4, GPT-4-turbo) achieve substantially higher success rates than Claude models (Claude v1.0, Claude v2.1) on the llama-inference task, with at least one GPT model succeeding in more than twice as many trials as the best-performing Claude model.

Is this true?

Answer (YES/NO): NO